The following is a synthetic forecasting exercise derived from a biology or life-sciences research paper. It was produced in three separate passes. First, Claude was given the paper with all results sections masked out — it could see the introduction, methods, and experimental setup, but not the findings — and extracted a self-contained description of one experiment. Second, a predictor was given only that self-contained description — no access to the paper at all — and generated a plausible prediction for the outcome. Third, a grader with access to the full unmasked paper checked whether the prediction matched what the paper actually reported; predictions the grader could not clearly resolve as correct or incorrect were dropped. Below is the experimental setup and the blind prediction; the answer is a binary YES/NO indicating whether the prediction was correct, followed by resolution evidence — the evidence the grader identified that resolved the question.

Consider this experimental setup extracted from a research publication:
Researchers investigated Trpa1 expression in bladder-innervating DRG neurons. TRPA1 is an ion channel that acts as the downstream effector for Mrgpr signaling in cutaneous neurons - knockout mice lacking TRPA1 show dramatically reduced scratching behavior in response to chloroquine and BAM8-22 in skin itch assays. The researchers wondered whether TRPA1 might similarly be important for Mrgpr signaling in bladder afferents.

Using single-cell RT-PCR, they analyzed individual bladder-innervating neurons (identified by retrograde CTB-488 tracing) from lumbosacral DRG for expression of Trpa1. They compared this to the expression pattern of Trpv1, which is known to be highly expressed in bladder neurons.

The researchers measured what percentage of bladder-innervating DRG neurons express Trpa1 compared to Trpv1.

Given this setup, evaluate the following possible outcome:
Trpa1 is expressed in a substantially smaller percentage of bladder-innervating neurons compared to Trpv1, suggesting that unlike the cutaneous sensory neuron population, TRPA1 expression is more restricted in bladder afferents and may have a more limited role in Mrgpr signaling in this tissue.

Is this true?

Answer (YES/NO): YES